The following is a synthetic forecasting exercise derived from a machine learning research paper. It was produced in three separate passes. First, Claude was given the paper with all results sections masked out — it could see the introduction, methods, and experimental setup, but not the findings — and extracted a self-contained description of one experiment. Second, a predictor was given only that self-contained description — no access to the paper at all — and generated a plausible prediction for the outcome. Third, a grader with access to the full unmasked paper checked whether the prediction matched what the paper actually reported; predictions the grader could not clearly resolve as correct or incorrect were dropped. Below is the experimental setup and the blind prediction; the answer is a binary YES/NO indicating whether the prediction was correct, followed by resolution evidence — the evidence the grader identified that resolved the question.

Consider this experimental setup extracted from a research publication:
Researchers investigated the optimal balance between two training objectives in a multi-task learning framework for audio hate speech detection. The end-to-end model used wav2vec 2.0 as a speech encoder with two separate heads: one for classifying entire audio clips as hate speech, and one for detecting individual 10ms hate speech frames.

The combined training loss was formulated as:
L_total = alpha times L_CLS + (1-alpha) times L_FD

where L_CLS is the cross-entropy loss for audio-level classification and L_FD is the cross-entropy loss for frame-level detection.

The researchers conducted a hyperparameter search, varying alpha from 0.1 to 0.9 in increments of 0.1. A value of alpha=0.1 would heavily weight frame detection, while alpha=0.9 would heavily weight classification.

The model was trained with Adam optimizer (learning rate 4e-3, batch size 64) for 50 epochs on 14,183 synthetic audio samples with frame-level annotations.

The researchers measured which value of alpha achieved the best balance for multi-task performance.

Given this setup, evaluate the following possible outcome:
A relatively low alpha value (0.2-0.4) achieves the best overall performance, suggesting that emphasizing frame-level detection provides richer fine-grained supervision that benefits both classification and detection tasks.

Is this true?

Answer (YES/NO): NO